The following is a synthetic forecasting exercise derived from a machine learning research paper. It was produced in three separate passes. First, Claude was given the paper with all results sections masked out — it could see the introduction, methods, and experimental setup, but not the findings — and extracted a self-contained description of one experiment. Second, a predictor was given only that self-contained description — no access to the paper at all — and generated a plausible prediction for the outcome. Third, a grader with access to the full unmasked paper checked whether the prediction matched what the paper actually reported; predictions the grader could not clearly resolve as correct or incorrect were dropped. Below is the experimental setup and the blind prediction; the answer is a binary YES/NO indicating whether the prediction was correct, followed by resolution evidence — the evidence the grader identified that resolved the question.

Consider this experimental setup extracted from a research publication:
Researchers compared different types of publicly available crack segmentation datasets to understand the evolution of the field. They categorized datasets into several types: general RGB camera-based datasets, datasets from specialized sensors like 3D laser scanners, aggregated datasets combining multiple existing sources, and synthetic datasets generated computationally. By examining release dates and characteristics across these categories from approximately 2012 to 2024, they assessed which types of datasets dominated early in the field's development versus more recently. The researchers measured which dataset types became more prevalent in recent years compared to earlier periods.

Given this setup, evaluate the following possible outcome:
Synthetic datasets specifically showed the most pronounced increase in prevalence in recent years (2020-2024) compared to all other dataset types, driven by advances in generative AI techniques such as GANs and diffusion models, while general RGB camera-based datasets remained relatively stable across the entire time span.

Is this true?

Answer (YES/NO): NO